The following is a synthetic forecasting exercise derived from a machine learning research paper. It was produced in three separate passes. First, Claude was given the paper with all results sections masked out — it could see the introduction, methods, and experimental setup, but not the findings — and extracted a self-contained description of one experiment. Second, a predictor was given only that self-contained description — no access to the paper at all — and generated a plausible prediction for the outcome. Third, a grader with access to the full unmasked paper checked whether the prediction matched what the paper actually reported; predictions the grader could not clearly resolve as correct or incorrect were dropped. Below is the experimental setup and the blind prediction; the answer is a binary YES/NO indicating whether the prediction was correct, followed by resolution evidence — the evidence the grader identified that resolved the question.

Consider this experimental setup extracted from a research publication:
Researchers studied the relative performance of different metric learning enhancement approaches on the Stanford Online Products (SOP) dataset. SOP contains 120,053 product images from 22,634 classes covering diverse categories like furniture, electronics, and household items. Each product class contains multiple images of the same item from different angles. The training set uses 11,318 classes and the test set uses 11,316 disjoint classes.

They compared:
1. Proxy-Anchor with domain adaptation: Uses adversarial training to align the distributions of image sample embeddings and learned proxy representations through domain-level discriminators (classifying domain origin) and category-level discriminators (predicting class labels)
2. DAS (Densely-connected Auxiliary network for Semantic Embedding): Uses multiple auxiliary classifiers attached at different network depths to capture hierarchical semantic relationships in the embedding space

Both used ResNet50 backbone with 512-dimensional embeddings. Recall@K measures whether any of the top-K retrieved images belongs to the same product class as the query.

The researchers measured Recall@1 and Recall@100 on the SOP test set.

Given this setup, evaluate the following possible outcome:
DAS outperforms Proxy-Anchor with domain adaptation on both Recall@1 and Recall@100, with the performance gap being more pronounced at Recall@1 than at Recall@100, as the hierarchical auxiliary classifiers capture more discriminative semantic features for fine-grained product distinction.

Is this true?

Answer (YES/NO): NO